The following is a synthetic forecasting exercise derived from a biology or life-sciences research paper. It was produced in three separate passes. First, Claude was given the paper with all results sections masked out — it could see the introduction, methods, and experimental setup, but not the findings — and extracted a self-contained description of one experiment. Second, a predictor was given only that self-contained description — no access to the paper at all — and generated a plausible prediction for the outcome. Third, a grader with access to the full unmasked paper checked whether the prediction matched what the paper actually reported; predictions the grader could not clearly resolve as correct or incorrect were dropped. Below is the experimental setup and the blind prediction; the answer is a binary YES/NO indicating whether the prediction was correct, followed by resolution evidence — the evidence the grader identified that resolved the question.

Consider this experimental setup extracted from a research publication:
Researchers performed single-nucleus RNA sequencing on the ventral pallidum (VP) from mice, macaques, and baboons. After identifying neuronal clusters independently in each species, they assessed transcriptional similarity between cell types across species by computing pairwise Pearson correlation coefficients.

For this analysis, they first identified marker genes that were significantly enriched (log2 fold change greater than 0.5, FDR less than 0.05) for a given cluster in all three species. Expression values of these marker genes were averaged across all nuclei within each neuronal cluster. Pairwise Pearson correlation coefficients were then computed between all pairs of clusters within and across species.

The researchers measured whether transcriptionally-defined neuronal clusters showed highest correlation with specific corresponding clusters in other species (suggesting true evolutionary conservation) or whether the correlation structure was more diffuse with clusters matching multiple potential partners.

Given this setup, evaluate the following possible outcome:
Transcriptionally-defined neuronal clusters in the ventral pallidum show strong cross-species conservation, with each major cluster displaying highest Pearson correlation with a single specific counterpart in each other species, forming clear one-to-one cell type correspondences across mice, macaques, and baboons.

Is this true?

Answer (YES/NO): NO